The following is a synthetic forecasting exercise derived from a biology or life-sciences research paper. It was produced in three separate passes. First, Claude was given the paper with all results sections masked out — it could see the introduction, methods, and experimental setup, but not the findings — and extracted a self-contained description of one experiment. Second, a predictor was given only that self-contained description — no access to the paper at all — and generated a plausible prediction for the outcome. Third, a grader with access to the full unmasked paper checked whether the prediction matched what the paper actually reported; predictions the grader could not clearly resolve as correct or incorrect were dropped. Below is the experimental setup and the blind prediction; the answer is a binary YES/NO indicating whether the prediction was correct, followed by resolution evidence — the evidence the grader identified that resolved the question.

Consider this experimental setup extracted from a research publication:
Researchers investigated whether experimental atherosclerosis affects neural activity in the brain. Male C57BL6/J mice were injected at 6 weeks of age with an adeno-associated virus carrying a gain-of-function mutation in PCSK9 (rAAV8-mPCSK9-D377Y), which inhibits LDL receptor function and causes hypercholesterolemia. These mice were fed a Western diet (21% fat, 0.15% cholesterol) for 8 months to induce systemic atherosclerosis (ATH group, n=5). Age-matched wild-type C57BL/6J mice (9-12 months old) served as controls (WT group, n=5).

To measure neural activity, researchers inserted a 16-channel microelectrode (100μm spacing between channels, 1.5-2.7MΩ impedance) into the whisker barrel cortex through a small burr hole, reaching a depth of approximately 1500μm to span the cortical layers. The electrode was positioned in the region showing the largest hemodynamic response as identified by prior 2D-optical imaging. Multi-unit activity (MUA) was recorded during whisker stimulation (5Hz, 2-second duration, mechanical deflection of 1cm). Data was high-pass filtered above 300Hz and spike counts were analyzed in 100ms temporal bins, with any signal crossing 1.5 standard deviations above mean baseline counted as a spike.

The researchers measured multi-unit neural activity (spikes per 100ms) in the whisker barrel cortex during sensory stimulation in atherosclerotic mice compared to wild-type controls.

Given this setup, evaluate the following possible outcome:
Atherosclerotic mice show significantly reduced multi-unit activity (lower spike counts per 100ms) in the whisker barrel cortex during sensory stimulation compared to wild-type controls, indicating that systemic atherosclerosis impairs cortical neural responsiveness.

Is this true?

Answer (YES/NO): YES